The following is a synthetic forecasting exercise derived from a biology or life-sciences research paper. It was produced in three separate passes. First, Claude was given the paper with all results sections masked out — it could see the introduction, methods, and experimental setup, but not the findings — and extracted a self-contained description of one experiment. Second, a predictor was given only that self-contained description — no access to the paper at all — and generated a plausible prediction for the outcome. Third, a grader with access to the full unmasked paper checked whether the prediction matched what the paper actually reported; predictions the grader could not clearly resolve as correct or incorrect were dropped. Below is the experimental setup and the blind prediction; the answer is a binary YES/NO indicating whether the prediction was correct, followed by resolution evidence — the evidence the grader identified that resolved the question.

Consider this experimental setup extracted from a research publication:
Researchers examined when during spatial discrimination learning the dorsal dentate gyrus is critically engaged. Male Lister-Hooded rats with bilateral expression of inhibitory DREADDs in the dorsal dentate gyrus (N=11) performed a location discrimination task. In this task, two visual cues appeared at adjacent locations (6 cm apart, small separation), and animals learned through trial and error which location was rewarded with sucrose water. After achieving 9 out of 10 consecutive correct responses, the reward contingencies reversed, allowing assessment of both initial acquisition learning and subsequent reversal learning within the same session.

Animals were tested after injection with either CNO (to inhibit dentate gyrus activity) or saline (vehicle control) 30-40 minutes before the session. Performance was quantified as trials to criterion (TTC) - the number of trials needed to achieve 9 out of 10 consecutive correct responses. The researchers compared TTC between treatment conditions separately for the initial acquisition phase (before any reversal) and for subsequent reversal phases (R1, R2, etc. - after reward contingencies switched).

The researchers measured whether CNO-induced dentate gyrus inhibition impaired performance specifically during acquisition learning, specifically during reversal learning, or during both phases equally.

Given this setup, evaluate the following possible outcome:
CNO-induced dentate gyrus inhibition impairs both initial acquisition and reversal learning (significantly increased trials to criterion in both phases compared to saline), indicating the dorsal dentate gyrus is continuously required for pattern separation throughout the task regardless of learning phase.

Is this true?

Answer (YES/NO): NO